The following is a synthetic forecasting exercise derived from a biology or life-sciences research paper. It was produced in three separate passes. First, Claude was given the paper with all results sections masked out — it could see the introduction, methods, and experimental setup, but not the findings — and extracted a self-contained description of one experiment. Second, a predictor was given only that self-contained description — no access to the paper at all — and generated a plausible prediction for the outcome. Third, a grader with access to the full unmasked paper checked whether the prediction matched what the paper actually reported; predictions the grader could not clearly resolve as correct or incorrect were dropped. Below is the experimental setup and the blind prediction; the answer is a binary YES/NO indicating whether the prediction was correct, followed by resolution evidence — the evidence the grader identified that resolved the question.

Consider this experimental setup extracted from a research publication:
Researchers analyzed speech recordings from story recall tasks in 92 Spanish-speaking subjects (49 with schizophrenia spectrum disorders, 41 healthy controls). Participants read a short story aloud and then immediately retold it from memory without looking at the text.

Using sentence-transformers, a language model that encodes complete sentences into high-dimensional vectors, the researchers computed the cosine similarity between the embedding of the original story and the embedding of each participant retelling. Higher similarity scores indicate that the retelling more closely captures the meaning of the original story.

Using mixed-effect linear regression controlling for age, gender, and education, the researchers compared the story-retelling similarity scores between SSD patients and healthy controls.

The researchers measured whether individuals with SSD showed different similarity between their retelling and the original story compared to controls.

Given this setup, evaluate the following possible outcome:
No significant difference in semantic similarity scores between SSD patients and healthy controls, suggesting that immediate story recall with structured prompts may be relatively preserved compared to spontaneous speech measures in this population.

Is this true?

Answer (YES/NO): NO